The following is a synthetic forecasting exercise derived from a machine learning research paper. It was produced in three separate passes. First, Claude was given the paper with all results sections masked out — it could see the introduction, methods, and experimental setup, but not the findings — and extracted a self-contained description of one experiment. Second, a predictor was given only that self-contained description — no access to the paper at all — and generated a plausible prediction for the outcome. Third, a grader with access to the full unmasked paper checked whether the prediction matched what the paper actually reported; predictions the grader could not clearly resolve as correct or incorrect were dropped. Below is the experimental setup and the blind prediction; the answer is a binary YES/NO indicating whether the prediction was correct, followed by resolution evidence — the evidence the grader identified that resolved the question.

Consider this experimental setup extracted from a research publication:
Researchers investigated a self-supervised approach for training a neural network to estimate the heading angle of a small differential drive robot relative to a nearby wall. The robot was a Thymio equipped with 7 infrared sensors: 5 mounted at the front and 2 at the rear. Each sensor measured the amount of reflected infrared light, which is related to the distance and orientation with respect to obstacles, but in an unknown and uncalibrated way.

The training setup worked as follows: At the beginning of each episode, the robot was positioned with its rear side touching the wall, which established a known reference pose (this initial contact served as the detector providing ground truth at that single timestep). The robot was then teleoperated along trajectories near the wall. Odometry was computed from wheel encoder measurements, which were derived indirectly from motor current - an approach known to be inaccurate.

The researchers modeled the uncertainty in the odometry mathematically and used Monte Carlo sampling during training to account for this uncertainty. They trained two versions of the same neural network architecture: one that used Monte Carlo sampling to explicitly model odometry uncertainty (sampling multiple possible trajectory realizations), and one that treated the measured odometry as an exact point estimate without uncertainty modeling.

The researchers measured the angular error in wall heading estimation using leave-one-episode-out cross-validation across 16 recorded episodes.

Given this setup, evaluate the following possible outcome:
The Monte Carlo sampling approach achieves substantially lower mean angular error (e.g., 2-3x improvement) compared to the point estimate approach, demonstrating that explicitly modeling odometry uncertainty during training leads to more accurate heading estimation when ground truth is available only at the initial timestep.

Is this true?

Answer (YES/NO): NO